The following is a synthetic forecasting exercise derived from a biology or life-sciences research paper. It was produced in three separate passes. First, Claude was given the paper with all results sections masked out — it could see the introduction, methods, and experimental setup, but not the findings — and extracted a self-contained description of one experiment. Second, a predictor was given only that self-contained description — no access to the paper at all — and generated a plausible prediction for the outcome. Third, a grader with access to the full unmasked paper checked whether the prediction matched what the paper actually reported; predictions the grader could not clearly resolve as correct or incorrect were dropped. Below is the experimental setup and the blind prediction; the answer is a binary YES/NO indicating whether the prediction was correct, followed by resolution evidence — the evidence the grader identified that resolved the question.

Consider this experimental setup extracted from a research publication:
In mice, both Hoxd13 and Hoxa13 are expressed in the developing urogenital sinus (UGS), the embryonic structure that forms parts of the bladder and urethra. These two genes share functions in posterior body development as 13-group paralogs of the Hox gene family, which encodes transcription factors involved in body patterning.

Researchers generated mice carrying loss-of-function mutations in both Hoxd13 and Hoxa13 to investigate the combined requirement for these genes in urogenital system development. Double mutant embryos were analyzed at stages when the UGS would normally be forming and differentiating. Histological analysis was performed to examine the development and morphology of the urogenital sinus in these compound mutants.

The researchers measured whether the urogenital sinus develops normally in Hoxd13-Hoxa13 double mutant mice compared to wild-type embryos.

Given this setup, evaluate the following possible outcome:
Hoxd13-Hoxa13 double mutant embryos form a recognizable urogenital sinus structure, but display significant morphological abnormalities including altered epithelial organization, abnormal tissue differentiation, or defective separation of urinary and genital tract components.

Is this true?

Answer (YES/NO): NO